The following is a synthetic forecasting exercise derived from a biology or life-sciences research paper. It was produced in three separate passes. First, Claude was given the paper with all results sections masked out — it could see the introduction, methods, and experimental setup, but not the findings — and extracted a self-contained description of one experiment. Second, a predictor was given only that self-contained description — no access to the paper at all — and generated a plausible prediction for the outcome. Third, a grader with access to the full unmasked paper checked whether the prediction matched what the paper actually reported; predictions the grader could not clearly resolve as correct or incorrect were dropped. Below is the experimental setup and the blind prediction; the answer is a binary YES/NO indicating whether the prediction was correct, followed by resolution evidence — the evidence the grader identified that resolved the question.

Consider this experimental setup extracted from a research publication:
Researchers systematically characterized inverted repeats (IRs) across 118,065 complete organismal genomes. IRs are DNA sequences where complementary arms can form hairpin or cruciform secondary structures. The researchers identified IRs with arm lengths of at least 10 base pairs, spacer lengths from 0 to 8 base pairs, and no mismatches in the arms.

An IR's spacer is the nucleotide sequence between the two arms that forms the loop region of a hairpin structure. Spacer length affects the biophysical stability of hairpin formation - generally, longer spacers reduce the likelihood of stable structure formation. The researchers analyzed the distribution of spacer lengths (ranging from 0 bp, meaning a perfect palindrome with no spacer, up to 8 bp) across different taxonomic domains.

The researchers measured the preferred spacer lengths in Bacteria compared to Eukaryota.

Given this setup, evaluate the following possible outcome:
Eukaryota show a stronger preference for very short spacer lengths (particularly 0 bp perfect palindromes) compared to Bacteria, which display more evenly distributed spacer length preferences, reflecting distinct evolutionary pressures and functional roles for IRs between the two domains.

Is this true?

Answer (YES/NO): NO